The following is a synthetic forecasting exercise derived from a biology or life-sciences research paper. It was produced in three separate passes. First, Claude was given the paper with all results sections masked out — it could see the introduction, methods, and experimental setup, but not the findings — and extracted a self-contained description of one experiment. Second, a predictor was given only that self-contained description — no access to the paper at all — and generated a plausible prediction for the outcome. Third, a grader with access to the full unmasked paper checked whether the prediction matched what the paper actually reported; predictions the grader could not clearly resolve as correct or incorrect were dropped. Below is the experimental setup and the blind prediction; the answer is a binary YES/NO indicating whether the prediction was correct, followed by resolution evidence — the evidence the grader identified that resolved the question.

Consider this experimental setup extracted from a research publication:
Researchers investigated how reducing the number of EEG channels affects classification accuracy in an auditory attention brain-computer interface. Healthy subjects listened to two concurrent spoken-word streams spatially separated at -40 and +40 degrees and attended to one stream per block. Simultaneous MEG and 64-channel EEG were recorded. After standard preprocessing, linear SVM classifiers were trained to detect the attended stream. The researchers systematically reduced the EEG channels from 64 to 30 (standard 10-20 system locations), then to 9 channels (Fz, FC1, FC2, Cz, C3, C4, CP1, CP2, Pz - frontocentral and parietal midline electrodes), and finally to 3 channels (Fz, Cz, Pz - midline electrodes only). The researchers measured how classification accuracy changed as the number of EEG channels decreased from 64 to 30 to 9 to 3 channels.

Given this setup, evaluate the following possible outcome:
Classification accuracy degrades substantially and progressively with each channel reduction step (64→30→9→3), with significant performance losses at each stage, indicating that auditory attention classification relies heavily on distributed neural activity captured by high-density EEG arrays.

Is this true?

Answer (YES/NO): NO